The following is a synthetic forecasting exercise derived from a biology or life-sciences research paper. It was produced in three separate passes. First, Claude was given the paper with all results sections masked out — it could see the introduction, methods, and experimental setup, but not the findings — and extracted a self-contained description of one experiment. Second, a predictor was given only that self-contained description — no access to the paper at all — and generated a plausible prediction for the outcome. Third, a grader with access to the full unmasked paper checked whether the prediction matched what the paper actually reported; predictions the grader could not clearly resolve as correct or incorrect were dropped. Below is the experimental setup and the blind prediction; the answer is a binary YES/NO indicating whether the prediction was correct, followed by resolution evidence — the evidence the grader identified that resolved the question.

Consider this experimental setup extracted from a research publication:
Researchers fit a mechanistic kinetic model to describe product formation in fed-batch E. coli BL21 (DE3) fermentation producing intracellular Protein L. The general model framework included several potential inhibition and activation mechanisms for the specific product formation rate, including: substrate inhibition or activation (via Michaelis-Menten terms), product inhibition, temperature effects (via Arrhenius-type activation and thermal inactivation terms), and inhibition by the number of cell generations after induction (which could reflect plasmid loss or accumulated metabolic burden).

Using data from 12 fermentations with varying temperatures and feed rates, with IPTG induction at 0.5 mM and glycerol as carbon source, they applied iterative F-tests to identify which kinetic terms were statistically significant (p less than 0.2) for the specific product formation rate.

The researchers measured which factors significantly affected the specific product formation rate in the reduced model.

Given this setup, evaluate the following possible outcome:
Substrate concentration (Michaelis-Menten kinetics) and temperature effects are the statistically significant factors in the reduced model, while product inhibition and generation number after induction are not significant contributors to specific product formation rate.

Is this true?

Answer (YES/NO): NO